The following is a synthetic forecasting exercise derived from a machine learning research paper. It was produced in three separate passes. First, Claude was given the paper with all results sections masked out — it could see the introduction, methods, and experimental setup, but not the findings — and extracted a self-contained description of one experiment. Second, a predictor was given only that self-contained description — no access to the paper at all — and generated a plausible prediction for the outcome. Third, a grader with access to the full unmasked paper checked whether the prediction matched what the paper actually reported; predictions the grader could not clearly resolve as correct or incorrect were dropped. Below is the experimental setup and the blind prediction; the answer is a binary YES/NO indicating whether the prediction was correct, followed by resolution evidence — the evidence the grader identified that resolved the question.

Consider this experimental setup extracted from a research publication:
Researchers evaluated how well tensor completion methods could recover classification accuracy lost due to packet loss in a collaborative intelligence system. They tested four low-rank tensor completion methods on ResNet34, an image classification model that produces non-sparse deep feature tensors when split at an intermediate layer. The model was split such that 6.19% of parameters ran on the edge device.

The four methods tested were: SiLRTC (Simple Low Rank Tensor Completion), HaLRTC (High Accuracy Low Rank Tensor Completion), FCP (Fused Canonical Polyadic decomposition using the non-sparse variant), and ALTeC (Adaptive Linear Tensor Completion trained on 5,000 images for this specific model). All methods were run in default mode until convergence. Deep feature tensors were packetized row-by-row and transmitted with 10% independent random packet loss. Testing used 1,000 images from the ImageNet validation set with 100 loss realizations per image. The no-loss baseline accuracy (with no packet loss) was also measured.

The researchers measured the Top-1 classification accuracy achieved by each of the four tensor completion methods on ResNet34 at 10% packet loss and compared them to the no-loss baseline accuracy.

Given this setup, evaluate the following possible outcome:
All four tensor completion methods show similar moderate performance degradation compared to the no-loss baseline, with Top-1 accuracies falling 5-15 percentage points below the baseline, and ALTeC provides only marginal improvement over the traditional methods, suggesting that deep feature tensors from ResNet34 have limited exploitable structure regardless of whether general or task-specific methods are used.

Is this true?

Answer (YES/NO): NO